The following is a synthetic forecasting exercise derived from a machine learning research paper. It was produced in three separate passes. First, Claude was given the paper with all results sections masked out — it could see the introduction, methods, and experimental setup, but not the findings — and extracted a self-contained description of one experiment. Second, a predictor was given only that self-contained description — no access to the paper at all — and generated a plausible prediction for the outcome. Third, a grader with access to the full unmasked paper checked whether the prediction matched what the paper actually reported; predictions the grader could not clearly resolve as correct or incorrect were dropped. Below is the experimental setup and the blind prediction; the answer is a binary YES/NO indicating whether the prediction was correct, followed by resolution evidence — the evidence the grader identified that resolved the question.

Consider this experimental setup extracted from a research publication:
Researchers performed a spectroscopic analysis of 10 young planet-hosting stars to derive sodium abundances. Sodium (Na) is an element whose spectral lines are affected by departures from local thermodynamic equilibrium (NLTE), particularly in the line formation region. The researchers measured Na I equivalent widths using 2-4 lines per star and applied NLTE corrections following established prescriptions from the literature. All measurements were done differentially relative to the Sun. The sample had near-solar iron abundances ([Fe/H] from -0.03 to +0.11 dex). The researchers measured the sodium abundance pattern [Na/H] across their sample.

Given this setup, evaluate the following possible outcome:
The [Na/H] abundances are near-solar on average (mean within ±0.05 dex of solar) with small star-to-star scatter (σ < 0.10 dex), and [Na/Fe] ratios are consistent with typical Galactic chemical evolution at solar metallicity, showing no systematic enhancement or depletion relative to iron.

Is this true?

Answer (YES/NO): NO